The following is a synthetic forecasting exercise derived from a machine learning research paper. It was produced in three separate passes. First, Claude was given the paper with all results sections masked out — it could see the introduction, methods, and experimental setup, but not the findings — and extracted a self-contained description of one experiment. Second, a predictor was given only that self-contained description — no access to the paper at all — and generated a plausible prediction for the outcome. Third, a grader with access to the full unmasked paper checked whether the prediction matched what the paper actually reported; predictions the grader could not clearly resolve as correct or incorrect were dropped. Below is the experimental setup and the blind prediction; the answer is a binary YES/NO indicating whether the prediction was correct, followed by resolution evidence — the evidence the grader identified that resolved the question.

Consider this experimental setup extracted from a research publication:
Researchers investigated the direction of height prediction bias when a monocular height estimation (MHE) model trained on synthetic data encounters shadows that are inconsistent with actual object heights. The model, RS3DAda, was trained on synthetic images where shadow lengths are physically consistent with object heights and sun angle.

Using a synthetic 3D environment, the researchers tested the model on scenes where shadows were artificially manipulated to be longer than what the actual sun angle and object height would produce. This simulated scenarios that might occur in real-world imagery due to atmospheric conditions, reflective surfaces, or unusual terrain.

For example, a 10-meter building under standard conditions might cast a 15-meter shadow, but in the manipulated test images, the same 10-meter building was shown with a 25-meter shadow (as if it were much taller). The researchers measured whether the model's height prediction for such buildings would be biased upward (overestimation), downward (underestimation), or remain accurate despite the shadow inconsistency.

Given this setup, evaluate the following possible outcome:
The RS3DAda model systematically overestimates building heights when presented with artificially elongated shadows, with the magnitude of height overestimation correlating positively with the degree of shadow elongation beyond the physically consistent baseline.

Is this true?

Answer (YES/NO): NO